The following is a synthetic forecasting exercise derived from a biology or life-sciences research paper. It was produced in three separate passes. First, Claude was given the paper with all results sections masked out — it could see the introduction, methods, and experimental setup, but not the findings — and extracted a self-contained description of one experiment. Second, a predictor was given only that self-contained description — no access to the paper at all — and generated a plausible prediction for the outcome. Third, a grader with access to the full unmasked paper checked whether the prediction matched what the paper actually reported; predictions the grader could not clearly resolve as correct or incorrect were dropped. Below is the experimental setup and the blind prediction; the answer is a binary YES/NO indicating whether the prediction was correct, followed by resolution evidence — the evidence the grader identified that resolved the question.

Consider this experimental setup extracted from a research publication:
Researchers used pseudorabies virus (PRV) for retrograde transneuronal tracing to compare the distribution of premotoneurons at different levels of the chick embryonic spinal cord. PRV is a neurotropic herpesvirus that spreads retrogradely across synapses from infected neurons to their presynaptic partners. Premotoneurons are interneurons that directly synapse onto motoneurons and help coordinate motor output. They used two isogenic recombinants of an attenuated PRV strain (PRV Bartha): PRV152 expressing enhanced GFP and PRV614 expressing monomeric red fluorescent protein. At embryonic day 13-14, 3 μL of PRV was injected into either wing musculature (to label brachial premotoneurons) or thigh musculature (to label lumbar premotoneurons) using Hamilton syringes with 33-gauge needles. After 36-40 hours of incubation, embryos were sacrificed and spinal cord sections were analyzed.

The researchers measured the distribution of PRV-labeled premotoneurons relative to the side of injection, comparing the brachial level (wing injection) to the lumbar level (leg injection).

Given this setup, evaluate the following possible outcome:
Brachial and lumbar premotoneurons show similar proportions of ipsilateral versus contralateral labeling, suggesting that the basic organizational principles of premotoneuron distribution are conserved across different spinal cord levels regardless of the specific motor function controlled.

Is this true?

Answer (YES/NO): NO